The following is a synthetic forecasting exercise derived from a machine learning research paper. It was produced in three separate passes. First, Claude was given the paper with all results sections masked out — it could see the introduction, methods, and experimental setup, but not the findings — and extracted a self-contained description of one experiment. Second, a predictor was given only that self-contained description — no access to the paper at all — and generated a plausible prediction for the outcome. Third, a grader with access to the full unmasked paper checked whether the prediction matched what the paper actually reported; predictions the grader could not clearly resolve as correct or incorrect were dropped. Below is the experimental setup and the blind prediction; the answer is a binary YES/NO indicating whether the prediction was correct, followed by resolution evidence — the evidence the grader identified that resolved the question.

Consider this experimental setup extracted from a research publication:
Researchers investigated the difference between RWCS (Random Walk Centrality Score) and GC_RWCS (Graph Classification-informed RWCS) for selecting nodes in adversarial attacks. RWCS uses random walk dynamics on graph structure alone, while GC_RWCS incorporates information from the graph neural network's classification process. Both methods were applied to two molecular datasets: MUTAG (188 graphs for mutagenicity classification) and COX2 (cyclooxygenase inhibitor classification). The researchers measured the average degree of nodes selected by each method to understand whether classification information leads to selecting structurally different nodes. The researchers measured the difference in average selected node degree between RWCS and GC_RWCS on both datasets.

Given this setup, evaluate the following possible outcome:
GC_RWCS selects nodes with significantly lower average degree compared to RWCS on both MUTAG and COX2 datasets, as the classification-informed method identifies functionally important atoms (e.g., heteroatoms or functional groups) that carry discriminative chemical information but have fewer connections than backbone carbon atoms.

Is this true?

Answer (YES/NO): YES